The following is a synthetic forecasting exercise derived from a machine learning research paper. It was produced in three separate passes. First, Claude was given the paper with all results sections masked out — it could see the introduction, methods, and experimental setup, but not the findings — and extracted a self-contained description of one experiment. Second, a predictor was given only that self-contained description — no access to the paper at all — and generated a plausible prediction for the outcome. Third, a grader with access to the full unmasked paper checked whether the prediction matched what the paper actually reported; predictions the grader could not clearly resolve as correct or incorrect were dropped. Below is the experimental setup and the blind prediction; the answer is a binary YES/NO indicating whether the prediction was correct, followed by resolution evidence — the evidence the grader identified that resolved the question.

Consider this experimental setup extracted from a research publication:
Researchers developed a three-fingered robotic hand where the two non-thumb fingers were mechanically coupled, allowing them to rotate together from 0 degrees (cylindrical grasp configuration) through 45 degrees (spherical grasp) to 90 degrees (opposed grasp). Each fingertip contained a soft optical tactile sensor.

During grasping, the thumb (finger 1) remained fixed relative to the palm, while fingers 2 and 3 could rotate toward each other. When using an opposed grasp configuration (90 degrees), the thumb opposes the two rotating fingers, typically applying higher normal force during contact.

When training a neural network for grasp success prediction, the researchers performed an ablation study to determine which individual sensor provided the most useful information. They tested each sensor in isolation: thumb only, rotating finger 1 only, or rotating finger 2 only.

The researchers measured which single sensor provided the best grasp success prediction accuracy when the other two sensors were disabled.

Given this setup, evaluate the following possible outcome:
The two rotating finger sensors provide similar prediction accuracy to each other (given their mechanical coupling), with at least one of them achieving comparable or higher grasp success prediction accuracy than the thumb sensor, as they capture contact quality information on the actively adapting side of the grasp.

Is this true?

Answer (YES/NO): NO